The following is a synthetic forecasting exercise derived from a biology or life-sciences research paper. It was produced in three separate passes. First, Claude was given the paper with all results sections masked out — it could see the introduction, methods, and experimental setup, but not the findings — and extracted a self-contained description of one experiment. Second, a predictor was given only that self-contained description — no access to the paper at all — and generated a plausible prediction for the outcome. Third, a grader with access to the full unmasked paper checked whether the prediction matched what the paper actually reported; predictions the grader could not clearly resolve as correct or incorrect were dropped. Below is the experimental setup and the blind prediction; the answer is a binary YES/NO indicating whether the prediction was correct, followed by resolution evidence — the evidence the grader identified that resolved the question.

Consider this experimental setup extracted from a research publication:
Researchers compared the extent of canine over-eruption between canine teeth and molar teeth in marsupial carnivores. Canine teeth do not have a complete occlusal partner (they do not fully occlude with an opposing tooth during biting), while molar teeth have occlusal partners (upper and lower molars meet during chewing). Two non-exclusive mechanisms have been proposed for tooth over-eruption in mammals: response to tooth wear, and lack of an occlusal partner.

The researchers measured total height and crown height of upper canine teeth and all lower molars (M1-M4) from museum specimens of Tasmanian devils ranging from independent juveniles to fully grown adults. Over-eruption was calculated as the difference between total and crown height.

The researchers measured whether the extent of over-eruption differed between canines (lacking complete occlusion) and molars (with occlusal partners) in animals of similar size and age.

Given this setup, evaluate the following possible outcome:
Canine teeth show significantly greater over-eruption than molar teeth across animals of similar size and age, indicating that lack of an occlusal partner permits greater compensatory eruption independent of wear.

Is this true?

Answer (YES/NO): NO